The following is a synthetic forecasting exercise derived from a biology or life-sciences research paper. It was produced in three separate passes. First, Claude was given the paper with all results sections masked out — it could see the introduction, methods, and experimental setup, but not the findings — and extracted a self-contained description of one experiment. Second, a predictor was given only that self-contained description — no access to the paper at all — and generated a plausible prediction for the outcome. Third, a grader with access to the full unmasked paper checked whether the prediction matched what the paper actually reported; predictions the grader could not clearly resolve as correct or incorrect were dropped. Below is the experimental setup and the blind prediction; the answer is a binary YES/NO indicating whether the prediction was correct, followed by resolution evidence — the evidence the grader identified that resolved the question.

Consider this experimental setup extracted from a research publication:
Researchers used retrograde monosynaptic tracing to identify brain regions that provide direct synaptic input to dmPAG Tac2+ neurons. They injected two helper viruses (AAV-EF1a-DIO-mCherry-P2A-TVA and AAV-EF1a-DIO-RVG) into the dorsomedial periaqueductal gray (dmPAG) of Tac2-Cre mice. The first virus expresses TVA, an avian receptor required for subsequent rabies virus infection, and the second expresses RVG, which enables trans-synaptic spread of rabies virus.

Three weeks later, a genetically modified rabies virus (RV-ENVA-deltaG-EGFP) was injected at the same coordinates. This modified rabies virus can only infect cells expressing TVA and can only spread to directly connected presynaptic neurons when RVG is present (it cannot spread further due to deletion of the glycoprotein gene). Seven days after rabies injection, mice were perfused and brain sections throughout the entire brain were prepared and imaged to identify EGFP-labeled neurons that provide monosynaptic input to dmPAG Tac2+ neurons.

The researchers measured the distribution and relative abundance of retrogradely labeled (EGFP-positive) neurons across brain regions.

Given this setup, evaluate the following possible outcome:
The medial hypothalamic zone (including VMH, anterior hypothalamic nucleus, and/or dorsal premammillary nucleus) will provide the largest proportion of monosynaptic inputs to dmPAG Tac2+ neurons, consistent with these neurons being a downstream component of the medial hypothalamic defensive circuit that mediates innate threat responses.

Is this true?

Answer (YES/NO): YES